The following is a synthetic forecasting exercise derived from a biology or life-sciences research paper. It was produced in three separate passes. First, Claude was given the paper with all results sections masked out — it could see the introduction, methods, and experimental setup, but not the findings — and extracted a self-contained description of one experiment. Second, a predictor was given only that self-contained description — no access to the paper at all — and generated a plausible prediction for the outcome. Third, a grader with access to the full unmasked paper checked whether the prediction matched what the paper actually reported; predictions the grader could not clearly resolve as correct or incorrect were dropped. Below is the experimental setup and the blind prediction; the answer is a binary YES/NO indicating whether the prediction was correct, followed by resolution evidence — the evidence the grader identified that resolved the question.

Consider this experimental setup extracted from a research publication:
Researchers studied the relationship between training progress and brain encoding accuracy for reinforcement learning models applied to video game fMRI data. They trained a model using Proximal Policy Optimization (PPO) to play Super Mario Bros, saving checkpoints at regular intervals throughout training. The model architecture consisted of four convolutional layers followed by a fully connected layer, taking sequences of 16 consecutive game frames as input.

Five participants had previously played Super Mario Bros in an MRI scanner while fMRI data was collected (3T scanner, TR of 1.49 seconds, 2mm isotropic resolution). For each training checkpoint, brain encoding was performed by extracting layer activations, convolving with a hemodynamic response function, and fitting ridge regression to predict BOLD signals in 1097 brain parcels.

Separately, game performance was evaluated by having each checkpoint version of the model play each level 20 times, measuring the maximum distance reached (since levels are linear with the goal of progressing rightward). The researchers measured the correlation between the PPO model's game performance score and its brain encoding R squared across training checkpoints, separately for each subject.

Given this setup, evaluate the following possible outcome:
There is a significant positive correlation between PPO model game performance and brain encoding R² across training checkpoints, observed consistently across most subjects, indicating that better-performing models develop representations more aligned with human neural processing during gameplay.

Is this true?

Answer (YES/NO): YES